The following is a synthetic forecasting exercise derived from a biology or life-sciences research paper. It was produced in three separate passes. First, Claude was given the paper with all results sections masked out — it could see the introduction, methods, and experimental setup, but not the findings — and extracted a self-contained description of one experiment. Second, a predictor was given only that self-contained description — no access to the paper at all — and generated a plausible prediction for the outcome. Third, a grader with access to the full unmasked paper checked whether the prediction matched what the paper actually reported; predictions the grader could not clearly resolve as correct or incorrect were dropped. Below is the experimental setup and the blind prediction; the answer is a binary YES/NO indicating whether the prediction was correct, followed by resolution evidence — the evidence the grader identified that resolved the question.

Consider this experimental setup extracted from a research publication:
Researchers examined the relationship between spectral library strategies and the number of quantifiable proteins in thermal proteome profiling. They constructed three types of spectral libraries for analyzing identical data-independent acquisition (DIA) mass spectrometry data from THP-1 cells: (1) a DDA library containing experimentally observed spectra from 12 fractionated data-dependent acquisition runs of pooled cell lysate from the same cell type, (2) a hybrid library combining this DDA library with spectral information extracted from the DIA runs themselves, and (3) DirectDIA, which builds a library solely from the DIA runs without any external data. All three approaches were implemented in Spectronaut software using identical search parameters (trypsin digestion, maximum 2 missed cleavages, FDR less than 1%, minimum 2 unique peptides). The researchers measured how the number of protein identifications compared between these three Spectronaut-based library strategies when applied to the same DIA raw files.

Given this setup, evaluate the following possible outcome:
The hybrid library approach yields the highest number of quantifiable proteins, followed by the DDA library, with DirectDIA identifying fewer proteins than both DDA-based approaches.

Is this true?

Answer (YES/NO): YES